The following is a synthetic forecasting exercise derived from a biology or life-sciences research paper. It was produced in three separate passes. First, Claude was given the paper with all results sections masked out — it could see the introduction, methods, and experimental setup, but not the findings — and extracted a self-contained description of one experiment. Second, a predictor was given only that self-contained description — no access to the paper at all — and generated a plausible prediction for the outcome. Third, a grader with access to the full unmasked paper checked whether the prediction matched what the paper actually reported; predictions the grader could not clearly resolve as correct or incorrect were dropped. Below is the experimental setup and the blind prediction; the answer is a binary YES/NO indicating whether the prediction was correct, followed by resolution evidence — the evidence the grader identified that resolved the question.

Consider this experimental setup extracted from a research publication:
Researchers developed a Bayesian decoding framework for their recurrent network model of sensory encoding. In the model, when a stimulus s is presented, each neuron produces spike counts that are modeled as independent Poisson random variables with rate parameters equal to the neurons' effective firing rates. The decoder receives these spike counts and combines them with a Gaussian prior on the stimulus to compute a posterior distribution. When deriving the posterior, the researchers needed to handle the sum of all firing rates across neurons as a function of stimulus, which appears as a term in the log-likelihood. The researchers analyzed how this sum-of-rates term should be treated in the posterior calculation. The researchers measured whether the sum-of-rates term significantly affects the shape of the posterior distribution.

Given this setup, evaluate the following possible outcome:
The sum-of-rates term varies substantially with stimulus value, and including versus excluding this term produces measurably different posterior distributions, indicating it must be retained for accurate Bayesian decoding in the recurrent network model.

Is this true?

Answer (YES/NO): NO